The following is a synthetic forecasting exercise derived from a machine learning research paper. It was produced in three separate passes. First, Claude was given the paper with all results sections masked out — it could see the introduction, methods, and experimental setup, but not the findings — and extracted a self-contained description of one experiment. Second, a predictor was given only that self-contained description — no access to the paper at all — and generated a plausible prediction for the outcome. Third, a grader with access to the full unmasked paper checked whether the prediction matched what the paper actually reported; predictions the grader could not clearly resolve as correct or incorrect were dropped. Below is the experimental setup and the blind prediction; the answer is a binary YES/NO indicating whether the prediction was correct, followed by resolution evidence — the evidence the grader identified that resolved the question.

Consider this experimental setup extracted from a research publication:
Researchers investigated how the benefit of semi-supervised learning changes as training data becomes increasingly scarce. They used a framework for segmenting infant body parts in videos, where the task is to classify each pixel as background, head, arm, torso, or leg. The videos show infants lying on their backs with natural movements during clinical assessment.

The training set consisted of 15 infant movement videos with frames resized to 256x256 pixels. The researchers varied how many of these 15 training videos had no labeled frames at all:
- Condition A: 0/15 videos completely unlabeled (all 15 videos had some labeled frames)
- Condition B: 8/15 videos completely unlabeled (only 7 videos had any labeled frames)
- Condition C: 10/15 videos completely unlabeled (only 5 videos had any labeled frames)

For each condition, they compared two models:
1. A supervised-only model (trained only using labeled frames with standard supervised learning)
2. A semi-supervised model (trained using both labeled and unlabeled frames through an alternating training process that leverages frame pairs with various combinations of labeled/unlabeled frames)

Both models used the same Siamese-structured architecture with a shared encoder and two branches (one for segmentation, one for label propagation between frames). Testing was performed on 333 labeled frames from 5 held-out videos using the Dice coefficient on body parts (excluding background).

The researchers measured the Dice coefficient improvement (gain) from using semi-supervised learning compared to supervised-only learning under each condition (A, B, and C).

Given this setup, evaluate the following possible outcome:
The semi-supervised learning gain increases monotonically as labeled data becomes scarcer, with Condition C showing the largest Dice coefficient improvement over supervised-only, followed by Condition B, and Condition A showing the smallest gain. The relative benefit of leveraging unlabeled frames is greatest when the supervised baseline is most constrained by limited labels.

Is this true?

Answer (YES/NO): YES